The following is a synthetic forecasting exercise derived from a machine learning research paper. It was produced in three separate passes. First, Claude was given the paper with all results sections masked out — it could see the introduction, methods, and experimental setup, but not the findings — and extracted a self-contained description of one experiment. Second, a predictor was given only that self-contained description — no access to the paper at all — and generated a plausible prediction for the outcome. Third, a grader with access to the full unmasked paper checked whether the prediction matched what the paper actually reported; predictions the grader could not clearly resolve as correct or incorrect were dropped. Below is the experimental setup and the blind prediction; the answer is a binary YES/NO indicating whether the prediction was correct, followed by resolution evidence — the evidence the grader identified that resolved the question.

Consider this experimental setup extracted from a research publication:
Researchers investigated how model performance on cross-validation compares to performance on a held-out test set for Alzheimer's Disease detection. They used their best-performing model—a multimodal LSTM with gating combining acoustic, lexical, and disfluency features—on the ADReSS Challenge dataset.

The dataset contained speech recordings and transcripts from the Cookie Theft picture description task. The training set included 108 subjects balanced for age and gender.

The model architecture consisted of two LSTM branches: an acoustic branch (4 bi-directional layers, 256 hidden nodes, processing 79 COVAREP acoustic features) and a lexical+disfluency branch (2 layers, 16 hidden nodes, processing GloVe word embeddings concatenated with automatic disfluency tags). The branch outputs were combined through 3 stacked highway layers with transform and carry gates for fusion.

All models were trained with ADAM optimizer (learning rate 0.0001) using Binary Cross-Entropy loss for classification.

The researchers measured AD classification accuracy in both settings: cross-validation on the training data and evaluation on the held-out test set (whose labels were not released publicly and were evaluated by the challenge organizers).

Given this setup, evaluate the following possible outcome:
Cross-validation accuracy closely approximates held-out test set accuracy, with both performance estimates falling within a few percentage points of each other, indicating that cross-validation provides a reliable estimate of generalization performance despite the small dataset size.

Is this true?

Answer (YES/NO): YES